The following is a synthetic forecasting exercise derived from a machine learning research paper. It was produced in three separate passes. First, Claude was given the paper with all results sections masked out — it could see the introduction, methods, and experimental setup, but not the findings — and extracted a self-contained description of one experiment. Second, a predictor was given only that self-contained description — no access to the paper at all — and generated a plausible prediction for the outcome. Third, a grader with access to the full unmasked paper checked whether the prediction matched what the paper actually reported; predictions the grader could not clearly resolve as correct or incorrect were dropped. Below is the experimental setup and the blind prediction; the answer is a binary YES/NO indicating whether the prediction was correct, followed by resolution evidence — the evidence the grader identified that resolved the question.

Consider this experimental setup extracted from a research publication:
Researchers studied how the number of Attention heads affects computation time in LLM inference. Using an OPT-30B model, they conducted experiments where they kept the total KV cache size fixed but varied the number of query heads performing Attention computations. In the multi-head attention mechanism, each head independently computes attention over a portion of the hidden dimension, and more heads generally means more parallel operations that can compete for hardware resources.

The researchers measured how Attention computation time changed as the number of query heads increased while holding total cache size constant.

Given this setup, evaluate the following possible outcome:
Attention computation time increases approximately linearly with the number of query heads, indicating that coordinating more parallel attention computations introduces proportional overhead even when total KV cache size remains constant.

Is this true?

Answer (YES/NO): YES